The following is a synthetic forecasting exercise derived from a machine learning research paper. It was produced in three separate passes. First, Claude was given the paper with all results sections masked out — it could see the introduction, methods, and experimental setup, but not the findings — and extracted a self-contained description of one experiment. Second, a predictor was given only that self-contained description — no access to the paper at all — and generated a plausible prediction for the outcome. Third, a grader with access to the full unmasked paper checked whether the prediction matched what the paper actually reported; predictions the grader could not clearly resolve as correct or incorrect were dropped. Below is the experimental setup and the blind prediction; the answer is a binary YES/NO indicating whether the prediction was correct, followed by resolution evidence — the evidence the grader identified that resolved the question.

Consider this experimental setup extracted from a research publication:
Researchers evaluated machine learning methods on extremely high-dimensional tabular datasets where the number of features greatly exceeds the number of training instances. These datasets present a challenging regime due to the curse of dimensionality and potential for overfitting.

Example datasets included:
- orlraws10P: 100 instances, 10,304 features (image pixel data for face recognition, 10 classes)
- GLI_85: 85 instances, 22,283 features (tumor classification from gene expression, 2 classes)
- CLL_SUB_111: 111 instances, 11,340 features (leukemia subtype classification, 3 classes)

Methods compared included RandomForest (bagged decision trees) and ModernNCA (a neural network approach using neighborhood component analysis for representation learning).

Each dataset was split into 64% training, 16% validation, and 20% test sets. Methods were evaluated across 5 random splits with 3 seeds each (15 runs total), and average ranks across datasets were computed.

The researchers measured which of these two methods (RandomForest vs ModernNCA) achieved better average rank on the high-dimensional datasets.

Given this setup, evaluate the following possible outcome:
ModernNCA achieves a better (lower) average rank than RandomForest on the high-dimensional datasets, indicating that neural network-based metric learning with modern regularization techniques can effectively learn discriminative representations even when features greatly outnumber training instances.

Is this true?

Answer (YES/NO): NO